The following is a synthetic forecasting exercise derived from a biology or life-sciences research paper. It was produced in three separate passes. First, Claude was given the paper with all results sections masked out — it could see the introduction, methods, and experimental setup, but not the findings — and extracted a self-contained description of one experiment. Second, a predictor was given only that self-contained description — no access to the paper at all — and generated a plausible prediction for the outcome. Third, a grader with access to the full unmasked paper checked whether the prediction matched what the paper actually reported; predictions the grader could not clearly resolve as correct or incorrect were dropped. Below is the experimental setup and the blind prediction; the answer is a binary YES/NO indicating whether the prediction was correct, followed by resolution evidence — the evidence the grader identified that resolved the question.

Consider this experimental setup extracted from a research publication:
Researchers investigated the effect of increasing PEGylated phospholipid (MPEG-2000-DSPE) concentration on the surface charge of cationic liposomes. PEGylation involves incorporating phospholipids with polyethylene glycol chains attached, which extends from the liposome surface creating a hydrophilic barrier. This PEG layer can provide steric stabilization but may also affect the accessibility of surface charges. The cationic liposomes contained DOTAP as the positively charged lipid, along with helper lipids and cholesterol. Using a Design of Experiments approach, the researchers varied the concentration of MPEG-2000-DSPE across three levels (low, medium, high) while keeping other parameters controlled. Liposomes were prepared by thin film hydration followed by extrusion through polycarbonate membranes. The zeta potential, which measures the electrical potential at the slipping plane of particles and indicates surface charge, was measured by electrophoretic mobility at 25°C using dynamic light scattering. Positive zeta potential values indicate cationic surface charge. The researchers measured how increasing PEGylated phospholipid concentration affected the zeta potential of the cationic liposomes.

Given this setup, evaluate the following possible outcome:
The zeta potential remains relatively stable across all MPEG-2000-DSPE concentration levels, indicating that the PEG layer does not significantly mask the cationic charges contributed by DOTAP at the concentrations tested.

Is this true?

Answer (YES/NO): NO